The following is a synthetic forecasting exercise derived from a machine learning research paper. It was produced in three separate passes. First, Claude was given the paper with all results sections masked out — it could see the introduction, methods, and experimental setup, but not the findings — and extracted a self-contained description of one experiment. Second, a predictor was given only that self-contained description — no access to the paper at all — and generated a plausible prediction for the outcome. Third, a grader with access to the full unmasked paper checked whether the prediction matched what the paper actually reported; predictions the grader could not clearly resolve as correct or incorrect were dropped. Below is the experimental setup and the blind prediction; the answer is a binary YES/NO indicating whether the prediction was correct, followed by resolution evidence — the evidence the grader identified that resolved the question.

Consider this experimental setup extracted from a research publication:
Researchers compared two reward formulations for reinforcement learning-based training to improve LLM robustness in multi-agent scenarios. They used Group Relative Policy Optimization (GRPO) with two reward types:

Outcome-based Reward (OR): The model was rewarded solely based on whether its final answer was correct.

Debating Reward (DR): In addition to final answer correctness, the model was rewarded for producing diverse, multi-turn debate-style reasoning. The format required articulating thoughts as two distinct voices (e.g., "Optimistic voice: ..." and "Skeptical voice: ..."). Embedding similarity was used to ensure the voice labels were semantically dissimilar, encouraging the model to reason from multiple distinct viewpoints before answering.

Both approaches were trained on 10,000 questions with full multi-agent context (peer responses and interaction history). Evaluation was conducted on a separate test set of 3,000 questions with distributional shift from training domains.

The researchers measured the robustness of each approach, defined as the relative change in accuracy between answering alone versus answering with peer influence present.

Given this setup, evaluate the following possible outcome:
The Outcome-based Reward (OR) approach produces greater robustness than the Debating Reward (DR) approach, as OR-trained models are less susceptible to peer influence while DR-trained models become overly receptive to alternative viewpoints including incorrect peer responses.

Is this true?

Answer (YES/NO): YES